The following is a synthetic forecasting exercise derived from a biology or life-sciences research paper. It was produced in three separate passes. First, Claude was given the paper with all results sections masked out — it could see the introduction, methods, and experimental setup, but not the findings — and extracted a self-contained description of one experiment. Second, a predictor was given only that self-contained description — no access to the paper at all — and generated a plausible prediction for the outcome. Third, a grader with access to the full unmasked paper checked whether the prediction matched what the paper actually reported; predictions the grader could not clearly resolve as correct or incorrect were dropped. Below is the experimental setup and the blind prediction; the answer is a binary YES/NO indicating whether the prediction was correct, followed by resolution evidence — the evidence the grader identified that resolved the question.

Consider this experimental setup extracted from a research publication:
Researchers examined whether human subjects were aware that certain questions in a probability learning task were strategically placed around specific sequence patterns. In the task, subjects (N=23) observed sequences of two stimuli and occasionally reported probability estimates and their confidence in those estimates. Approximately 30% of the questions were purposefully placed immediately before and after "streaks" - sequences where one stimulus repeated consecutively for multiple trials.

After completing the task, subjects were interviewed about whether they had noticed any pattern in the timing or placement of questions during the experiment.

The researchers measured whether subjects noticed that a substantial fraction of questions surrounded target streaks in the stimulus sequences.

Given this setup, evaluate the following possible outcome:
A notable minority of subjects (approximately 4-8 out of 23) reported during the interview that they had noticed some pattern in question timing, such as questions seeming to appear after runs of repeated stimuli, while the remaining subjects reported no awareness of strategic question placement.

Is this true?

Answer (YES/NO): NO